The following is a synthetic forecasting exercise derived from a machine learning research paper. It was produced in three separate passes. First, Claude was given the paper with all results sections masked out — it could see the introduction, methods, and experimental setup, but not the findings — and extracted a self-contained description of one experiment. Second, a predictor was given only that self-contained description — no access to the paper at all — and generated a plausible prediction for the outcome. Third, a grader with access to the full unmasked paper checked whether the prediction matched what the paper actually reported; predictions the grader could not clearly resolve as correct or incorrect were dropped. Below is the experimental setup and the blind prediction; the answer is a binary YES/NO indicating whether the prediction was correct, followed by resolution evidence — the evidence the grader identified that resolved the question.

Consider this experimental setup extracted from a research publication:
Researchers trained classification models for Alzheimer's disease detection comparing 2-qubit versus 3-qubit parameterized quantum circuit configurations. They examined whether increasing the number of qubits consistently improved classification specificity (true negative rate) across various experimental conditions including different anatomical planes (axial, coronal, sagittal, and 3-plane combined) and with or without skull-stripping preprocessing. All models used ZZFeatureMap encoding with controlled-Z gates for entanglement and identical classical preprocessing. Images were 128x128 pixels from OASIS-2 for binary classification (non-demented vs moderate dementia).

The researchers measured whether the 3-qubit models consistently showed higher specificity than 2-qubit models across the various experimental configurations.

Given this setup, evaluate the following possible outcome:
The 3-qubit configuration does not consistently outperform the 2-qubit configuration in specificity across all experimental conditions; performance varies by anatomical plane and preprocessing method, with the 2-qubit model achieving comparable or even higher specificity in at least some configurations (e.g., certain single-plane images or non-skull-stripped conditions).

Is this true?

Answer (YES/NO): YES